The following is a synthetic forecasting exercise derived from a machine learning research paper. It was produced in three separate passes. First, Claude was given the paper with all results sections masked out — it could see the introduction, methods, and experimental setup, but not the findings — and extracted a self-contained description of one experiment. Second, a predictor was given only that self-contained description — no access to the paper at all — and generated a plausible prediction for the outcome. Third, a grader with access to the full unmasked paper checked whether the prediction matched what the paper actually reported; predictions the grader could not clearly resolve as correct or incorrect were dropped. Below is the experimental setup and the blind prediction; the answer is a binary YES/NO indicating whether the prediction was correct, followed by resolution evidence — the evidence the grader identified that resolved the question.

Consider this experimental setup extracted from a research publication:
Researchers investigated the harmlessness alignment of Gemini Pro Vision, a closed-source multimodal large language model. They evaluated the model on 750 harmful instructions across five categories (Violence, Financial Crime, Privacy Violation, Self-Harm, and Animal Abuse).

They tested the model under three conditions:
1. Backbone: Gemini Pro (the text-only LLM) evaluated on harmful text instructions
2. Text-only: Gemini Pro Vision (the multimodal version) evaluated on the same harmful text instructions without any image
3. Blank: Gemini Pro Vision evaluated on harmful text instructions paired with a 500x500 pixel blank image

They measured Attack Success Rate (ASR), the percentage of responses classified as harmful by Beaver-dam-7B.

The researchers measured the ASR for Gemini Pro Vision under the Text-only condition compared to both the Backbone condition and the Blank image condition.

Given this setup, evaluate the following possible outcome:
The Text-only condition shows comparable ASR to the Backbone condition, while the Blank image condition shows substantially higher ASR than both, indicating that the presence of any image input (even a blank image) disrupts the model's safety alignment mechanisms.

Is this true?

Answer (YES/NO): NO